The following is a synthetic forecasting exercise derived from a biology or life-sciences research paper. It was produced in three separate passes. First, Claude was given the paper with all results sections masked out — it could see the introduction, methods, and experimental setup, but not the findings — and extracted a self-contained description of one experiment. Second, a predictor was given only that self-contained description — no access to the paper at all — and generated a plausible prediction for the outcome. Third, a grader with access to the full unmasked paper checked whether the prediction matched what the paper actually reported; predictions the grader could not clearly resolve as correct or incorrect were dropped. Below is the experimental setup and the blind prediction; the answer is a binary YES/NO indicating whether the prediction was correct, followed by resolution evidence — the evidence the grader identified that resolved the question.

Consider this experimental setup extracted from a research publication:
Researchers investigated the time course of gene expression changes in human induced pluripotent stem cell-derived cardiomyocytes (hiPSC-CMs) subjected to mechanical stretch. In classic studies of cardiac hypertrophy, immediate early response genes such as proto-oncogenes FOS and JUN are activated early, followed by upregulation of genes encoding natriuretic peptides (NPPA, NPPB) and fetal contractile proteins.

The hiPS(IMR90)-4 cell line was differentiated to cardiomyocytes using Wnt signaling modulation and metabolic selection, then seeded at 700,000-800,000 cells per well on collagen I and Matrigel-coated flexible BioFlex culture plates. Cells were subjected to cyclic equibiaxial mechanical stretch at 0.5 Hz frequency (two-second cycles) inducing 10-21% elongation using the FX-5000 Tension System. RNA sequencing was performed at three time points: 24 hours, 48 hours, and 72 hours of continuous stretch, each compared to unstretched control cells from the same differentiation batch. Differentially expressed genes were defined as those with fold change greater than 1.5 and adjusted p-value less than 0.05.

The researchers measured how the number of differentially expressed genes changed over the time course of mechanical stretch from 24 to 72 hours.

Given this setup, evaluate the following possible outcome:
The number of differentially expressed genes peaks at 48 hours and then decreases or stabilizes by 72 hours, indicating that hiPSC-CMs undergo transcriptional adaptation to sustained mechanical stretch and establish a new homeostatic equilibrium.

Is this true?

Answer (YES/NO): NO